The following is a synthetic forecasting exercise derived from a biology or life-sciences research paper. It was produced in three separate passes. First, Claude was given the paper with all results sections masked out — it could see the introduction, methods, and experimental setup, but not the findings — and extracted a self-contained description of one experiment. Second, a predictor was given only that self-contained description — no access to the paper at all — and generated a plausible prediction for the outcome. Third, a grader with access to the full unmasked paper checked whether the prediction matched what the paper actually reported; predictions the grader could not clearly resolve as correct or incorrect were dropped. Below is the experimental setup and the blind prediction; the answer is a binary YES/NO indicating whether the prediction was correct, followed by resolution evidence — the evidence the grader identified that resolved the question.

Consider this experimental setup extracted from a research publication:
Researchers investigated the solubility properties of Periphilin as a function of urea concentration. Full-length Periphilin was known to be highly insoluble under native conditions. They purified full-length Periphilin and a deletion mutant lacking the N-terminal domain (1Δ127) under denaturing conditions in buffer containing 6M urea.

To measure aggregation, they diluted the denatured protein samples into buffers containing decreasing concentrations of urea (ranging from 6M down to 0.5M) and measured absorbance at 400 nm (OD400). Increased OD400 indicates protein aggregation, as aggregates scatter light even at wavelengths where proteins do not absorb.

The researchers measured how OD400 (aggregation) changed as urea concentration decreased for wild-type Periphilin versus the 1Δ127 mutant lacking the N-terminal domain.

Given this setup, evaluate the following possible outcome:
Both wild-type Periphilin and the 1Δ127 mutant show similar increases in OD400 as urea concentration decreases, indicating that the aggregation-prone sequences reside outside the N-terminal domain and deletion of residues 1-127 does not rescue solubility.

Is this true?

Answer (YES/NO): NO